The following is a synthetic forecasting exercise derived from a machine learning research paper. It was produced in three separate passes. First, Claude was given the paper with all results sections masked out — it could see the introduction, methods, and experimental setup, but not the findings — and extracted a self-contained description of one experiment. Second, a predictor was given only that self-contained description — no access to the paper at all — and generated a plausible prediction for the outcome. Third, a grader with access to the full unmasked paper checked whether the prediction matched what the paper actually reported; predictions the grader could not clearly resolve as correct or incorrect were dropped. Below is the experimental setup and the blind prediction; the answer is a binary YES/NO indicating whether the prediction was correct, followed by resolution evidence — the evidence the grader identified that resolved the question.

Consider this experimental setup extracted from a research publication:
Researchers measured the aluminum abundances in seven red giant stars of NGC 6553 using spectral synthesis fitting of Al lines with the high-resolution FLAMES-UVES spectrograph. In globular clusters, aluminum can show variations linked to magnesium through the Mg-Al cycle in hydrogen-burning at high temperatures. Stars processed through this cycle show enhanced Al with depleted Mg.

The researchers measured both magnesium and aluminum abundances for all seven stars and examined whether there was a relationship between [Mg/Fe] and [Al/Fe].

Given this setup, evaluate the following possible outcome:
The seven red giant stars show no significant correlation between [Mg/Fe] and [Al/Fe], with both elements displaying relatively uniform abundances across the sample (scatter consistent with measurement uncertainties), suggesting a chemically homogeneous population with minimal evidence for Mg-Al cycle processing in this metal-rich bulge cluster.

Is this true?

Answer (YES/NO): NO